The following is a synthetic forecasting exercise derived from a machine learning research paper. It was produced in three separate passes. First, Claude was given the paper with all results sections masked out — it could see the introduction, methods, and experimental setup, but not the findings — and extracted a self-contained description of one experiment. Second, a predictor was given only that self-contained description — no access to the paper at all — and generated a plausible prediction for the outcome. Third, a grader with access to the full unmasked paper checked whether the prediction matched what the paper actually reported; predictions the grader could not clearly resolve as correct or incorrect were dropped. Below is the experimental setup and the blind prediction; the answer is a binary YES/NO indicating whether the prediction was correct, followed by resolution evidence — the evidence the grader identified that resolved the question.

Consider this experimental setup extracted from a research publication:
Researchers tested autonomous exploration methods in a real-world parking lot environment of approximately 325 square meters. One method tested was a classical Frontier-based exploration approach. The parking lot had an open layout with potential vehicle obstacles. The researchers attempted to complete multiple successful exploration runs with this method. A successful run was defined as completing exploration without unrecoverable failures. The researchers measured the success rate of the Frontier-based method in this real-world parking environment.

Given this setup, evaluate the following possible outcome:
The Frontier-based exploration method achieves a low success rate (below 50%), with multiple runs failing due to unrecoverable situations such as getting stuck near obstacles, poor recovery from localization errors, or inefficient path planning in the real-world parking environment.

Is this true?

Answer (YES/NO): YES